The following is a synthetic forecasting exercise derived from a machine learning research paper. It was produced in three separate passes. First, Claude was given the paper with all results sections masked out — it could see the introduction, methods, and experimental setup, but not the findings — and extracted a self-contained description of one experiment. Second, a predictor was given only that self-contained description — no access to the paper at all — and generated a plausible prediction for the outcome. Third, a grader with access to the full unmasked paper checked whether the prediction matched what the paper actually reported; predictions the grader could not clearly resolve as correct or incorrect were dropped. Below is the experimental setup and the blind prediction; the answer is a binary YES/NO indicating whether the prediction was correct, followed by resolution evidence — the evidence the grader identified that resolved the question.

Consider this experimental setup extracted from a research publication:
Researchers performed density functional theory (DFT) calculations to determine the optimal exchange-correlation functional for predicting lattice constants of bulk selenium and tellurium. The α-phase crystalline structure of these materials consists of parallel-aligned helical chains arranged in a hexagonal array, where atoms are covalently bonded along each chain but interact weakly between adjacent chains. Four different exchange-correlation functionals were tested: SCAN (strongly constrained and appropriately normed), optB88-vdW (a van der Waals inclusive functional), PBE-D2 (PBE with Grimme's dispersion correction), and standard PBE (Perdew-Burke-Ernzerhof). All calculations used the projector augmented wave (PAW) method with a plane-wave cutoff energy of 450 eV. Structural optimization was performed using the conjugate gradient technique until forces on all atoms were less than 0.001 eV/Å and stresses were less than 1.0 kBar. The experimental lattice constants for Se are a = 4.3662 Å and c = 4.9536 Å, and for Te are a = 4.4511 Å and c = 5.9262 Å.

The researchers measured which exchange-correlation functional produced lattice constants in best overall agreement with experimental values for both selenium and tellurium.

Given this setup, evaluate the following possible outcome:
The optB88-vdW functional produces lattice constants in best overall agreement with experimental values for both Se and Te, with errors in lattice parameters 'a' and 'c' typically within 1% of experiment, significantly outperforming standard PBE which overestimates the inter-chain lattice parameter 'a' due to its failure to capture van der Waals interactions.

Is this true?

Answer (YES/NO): NO